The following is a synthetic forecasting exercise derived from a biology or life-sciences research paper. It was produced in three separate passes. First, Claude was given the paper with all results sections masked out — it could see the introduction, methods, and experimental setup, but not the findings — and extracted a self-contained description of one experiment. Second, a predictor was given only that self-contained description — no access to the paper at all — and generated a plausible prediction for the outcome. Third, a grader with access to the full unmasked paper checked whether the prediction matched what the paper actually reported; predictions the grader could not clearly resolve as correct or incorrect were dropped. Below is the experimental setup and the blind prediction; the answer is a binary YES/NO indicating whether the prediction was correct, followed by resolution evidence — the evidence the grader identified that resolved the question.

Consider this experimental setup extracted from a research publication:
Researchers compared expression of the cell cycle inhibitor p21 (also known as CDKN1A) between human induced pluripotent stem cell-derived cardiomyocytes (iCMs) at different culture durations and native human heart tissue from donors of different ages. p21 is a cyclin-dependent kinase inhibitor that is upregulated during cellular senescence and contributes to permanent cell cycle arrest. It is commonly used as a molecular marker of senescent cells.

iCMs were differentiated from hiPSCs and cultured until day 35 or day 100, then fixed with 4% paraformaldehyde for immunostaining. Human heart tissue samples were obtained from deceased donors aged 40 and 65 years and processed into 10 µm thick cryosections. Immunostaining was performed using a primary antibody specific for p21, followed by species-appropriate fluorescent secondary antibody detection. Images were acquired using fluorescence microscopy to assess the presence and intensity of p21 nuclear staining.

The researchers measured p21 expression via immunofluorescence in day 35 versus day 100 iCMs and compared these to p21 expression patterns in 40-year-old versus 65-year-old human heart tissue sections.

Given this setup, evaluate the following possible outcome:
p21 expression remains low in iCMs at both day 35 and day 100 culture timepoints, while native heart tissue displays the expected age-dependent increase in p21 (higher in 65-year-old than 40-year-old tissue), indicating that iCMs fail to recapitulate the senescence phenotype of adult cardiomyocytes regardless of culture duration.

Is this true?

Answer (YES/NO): NO